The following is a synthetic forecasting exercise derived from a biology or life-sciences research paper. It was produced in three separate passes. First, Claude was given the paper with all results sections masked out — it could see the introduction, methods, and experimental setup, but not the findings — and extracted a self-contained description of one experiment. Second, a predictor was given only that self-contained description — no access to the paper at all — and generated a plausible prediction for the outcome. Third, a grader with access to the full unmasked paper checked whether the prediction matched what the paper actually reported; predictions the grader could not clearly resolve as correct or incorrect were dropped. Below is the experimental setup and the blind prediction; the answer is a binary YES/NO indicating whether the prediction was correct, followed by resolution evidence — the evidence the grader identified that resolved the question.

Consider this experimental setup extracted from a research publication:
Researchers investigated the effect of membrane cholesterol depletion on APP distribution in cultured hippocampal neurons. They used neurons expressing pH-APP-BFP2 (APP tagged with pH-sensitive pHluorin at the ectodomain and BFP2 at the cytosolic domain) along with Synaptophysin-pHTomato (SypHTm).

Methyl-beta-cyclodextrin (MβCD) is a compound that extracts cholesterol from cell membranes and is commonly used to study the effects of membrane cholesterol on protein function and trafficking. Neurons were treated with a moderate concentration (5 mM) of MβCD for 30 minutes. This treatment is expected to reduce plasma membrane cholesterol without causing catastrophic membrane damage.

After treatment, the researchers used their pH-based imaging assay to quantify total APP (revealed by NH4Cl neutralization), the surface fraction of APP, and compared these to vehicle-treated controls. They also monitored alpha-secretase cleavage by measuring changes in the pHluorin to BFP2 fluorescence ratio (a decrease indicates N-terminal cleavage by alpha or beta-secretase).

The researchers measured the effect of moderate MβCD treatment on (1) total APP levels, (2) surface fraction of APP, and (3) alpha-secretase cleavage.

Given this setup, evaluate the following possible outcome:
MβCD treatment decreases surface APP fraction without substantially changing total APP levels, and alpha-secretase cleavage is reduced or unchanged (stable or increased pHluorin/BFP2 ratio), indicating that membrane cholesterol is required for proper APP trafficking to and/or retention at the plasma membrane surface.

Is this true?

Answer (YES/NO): NO